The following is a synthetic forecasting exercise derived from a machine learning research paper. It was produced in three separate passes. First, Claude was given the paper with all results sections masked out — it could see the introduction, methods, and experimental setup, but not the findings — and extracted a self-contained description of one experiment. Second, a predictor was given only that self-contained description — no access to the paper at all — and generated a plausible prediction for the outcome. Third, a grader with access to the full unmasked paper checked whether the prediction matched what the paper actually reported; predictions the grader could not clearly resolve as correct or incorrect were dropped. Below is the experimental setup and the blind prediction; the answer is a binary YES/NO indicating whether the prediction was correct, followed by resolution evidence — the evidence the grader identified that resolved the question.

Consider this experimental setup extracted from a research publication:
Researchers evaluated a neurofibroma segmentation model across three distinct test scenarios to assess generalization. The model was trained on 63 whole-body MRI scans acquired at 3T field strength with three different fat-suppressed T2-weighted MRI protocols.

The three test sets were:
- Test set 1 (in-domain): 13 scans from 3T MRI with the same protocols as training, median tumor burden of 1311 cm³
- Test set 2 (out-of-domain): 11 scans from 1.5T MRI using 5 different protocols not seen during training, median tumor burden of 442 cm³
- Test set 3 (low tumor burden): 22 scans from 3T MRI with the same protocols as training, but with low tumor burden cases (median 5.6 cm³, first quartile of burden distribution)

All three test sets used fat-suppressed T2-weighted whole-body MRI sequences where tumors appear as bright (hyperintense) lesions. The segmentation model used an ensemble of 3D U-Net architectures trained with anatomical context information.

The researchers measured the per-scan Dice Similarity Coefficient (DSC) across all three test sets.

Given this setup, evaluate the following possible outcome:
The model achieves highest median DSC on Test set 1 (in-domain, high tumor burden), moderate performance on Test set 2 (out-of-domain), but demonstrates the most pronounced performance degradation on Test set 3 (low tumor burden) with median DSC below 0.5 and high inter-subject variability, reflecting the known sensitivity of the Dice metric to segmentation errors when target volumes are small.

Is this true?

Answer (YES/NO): YES